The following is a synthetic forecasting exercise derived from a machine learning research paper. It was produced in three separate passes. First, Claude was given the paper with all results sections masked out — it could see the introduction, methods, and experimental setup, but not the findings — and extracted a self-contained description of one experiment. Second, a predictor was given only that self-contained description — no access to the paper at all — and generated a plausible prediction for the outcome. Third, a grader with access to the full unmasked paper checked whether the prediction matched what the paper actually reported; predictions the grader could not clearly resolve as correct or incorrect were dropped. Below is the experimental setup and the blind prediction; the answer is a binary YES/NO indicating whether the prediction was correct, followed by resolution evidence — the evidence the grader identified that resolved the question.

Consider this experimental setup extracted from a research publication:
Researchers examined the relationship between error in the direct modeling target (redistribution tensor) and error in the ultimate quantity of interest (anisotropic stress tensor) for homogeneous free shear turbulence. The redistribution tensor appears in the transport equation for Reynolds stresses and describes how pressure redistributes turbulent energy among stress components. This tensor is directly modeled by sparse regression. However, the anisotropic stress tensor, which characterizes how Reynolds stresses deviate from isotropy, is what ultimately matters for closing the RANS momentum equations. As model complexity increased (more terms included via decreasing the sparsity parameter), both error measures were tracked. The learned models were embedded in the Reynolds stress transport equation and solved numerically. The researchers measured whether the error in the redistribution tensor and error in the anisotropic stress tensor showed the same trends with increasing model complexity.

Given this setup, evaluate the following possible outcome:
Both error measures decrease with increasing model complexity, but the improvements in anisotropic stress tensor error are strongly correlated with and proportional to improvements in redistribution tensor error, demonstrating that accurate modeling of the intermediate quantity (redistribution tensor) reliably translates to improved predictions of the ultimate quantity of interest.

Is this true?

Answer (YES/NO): NO